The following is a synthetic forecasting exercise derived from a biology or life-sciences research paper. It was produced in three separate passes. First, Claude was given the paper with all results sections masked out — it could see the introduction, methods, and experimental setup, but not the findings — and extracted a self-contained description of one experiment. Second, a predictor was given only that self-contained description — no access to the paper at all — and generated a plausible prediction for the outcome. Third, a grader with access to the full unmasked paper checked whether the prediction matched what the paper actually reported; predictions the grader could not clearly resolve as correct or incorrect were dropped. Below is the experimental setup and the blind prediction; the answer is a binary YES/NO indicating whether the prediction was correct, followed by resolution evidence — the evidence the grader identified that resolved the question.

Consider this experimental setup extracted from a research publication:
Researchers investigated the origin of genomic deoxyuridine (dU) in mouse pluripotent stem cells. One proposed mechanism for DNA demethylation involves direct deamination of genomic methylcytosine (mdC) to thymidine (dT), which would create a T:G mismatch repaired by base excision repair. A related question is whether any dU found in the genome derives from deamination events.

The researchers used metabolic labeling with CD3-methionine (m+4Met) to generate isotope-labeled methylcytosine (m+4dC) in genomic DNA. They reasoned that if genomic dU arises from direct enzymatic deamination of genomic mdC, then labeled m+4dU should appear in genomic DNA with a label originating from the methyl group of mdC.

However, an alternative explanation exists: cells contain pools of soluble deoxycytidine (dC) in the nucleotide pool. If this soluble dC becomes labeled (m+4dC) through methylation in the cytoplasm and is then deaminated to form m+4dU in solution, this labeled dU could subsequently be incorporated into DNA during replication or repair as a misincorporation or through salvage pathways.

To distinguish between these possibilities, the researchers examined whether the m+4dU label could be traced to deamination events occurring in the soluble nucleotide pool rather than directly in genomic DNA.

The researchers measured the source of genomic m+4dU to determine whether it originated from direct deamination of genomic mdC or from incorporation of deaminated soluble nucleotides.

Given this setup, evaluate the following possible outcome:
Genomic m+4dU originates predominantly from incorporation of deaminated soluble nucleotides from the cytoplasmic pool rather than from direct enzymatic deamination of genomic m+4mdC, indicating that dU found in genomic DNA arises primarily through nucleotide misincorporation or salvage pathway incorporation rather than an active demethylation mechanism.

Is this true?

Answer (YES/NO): YES